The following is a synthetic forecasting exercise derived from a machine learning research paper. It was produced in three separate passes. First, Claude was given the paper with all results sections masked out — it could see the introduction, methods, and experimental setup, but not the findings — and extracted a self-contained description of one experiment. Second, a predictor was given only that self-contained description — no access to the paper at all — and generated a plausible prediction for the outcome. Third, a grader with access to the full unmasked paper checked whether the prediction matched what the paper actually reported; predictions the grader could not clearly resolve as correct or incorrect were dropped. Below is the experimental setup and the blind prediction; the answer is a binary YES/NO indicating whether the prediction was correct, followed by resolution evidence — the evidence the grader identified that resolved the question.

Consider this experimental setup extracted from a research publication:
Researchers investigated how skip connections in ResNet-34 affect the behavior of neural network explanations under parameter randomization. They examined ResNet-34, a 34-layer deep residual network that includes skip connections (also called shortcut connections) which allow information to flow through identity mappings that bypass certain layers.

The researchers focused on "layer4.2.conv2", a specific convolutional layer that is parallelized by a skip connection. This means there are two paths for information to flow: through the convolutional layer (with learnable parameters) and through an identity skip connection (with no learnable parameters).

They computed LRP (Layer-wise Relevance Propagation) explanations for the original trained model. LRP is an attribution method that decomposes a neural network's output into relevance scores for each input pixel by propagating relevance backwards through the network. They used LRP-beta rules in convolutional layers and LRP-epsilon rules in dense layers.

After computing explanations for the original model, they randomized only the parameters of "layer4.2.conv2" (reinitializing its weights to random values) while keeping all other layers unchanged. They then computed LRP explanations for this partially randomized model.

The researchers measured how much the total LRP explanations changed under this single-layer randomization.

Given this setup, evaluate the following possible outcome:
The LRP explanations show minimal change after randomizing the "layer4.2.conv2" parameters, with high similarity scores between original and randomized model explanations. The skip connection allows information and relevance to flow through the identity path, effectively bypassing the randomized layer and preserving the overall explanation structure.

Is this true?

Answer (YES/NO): YES